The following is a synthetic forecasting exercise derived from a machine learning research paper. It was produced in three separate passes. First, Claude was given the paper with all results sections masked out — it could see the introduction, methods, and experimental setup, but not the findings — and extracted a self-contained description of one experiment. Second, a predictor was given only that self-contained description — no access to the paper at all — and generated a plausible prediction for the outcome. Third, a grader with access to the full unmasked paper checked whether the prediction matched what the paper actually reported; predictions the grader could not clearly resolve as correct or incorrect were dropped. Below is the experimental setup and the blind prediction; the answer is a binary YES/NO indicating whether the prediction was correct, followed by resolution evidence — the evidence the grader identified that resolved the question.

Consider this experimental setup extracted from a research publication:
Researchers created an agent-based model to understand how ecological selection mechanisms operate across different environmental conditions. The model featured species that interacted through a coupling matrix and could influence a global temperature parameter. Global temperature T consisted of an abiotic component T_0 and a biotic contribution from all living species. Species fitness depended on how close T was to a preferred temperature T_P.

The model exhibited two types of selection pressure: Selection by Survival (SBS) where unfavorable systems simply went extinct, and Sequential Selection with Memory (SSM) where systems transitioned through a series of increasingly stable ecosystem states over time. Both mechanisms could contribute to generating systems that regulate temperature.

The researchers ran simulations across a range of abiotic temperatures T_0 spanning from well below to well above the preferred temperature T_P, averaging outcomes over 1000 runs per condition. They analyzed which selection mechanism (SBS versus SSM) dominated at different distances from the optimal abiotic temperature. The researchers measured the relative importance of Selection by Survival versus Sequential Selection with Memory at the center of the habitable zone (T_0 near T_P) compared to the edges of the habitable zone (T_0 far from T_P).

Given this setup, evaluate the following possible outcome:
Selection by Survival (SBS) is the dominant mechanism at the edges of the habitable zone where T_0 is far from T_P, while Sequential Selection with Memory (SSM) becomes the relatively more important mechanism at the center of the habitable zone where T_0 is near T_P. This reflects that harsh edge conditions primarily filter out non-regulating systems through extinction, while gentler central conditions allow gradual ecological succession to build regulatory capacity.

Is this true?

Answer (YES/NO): YES